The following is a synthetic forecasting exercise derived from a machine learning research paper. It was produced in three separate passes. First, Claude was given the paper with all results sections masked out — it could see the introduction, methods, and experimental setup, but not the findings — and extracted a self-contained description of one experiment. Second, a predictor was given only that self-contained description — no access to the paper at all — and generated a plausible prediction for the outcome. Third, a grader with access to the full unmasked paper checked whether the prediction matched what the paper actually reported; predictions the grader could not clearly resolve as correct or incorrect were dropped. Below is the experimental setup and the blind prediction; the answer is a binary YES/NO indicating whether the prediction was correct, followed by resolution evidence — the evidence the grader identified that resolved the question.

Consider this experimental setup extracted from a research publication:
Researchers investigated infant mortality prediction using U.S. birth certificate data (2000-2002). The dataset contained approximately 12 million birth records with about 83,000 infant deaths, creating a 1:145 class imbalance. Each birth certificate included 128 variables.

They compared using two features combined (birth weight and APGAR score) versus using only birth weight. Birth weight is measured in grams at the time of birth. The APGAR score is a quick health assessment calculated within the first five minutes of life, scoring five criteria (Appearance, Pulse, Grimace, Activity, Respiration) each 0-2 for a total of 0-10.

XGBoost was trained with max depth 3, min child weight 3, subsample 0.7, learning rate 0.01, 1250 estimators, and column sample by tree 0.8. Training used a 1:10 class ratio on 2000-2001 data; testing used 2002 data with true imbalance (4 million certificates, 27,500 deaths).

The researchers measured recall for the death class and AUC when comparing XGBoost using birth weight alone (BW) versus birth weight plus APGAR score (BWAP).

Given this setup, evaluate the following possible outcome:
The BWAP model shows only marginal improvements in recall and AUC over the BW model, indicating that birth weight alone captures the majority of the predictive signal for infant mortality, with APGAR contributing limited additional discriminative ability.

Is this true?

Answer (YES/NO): YES